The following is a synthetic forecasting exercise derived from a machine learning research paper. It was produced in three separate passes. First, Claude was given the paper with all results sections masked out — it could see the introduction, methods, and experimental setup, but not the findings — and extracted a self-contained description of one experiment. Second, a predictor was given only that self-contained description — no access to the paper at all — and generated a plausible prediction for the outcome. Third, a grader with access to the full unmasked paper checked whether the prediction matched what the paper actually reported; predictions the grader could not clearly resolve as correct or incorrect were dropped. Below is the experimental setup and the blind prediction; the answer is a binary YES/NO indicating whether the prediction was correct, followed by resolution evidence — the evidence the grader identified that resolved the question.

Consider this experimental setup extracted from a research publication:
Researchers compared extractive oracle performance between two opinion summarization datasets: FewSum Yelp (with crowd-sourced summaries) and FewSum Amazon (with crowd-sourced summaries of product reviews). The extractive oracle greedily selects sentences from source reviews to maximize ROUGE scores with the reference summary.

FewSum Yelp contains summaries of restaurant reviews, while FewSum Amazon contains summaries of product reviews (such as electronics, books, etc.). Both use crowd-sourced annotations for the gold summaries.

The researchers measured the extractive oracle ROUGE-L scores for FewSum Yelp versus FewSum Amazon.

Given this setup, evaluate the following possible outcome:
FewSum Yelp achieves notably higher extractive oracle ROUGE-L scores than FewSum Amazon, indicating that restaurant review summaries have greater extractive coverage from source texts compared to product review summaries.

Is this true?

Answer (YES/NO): NO